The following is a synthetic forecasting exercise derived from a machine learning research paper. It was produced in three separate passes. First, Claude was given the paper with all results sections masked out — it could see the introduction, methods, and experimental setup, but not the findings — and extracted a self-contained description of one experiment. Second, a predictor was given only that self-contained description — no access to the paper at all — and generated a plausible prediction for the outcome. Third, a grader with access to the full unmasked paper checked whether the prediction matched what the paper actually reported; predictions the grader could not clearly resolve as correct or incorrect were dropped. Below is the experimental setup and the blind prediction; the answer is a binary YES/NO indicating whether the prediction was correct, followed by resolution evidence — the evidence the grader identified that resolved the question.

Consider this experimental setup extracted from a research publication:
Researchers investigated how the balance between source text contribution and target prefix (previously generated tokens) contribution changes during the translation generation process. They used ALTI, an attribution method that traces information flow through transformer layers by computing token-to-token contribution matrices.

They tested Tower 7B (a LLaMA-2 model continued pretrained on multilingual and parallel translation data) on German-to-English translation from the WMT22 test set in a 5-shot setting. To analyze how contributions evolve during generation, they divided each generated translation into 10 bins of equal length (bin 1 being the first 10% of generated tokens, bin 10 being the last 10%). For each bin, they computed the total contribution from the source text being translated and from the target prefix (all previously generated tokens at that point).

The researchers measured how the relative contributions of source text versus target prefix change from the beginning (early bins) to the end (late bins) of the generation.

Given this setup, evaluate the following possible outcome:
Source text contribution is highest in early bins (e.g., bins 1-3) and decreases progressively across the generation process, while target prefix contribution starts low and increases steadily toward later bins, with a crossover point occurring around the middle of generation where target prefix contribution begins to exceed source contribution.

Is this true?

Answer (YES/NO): NO